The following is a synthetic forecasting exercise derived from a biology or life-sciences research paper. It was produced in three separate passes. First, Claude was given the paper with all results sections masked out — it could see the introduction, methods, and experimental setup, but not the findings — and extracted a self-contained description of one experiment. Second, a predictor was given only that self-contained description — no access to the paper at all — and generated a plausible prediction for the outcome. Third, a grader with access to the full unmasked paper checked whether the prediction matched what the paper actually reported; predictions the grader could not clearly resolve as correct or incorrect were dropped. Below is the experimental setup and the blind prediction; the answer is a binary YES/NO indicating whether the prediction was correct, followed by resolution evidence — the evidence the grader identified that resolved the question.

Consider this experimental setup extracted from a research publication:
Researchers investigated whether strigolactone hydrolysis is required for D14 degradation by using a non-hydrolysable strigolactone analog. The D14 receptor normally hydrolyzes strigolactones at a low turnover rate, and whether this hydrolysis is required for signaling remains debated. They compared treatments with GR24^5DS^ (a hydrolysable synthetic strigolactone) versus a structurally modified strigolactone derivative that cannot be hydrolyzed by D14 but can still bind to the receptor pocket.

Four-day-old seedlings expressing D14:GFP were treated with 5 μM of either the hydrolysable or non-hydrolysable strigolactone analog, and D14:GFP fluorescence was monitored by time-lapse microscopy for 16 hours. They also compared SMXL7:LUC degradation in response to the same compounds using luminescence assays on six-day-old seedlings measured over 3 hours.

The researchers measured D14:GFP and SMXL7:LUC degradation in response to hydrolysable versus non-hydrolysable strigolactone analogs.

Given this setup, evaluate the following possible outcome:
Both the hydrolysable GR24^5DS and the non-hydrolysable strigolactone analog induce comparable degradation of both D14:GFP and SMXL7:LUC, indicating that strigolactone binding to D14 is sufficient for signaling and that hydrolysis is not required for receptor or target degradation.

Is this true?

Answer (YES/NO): NO